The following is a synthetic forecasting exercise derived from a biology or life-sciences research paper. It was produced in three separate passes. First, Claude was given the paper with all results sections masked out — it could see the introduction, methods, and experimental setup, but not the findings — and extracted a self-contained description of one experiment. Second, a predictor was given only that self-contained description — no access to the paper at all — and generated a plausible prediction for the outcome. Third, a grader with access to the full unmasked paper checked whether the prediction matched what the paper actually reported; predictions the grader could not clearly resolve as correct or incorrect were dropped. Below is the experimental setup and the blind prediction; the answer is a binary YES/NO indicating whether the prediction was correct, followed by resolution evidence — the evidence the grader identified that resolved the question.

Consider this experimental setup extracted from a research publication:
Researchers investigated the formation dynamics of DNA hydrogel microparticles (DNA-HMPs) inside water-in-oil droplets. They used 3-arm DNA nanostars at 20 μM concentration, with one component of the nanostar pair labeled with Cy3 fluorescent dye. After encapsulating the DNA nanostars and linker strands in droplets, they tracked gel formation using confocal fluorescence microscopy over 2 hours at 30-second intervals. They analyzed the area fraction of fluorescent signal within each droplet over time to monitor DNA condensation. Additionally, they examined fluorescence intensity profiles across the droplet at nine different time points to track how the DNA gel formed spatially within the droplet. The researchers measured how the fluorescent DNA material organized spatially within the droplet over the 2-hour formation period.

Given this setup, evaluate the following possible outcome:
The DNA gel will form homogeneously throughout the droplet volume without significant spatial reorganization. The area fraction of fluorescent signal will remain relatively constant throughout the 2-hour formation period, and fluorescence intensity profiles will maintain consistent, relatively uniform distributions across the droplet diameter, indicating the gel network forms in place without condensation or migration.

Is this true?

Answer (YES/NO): NO